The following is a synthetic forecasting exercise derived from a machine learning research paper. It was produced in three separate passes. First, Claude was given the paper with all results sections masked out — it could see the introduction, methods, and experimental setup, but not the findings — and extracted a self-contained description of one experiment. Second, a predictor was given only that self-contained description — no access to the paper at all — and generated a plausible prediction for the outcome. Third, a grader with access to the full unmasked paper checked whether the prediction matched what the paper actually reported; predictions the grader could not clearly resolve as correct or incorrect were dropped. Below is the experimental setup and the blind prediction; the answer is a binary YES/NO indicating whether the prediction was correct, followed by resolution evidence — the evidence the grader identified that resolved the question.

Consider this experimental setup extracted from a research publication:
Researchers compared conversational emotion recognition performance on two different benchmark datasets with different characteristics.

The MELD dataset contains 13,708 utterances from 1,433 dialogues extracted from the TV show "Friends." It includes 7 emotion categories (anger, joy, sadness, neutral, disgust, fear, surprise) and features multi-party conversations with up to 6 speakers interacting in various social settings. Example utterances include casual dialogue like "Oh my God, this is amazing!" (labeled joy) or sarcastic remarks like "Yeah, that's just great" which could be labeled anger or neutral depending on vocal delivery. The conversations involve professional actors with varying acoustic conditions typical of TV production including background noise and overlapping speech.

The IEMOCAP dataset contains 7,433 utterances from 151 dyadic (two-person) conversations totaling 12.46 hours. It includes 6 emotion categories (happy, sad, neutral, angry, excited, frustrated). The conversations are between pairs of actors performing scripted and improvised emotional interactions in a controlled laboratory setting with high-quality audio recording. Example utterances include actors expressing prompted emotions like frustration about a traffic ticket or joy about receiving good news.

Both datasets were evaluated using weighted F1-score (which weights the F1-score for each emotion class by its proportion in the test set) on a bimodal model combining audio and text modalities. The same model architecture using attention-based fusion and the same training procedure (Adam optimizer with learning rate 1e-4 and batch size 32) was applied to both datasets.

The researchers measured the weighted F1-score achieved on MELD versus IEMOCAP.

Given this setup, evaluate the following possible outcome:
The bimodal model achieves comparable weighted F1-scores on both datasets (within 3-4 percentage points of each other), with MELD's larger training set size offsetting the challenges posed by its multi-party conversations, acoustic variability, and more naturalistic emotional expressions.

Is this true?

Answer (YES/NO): NO